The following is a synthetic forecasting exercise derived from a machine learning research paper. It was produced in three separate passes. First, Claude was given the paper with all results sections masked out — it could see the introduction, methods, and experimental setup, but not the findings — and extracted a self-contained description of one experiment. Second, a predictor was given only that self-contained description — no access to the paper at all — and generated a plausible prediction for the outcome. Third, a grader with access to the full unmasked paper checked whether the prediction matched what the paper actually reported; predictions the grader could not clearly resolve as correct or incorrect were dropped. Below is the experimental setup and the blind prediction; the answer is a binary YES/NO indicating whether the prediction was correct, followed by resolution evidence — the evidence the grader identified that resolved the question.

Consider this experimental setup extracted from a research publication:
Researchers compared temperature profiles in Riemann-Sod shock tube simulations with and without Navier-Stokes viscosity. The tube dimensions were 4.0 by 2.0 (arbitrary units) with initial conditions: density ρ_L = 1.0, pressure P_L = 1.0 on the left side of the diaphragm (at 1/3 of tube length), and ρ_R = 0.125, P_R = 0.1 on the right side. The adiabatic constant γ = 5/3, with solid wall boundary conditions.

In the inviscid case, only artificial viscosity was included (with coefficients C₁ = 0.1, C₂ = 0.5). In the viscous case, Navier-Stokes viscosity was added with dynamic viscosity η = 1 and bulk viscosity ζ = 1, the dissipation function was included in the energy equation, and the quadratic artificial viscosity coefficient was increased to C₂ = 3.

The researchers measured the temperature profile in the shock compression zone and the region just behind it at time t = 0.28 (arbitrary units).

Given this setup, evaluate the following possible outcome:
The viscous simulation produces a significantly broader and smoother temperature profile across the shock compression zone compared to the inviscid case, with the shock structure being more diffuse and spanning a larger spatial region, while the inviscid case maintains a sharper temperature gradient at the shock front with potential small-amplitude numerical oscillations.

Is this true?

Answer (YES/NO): YES